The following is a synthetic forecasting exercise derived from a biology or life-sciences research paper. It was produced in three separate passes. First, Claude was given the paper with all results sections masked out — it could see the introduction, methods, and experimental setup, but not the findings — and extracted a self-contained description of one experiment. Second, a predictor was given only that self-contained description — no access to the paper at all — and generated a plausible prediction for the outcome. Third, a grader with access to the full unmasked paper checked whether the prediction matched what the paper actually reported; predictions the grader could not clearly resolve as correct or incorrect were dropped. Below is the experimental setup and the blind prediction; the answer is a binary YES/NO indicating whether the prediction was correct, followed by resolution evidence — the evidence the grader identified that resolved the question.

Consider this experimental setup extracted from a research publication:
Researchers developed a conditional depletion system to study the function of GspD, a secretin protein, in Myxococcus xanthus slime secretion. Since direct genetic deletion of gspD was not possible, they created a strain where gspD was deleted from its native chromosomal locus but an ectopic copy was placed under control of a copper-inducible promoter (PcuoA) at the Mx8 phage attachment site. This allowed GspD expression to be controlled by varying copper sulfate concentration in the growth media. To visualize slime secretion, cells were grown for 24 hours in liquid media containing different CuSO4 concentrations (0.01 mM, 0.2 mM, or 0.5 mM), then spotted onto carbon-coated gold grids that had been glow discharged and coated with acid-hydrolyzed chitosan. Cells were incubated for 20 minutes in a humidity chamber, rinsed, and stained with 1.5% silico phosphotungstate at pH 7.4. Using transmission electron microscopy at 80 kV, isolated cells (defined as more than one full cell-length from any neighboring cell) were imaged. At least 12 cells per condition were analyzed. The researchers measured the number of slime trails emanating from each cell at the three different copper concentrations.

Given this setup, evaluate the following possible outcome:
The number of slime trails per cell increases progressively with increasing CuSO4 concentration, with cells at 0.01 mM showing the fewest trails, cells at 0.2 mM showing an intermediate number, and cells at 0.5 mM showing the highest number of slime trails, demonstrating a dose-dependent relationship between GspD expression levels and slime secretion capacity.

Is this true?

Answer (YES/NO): YES